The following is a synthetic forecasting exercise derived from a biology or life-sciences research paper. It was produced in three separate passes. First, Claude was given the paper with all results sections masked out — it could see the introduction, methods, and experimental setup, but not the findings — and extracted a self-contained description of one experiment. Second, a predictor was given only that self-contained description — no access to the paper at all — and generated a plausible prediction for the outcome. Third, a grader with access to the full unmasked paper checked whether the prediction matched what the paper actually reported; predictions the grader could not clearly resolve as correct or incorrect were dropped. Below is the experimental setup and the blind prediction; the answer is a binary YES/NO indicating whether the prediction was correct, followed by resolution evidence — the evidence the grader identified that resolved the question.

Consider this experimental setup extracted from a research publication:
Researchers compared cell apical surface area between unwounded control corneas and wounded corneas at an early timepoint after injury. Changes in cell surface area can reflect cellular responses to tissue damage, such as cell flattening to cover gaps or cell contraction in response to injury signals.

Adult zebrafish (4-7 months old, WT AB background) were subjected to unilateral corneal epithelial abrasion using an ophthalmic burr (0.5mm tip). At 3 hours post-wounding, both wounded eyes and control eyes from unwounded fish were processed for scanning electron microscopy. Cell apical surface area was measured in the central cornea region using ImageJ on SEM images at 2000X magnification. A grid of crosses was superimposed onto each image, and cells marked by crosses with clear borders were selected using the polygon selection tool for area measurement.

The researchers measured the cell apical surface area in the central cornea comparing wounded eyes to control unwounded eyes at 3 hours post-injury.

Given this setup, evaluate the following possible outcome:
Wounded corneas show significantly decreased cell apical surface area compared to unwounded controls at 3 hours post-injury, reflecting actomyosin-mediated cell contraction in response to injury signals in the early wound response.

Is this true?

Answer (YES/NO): NO